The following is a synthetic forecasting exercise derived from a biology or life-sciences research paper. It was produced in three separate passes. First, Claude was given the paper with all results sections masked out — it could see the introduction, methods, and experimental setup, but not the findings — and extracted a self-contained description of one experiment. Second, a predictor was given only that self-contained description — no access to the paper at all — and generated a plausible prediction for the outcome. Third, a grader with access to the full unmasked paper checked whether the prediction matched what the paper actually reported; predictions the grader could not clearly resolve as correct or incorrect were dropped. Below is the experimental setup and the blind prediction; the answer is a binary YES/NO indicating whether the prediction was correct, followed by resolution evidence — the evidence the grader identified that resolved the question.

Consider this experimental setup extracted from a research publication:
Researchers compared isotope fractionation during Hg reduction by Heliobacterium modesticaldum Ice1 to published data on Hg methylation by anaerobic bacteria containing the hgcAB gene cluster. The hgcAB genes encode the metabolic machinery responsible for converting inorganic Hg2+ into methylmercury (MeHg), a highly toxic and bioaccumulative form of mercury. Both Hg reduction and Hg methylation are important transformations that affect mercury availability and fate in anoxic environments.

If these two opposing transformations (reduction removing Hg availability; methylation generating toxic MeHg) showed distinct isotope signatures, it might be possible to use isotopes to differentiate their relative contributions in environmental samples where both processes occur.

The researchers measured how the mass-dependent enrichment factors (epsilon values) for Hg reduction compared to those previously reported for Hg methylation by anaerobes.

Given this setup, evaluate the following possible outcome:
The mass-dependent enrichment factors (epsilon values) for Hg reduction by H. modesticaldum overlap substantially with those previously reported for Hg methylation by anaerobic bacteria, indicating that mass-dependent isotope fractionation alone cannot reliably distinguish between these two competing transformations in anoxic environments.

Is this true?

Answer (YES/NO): YES